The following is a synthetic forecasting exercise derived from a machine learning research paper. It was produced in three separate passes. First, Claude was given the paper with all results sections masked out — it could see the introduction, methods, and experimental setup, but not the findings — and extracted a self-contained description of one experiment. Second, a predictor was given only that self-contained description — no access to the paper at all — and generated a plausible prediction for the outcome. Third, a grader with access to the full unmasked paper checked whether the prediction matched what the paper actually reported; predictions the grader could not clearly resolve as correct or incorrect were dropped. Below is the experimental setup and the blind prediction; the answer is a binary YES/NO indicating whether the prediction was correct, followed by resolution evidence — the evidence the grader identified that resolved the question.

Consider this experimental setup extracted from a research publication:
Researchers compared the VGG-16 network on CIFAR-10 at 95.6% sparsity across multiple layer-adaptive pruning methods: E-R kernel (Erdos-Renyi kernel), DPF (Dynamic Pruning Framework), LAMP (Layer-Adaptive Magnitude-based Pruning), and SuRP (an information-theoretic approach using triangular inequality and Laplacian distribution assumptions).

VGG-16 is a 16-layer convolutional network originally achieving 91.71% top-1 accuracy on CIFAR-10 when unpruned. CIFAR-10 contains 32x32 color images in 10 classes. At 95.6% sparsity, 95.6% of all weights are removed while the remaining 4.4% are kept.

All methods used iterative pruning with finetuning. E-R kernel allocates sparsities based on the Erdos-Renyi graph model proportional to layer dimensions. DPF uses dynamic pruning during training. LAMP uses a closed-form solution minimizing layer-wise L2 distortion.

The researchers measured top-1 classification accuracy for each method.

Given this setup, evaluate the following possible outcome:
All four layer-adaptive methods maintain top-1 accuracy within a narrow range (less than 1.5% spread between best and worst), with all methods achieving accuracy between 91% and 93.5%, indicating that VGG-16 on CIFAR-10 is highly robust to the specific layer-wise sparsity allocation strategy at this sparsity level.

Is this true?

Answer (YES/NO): NO